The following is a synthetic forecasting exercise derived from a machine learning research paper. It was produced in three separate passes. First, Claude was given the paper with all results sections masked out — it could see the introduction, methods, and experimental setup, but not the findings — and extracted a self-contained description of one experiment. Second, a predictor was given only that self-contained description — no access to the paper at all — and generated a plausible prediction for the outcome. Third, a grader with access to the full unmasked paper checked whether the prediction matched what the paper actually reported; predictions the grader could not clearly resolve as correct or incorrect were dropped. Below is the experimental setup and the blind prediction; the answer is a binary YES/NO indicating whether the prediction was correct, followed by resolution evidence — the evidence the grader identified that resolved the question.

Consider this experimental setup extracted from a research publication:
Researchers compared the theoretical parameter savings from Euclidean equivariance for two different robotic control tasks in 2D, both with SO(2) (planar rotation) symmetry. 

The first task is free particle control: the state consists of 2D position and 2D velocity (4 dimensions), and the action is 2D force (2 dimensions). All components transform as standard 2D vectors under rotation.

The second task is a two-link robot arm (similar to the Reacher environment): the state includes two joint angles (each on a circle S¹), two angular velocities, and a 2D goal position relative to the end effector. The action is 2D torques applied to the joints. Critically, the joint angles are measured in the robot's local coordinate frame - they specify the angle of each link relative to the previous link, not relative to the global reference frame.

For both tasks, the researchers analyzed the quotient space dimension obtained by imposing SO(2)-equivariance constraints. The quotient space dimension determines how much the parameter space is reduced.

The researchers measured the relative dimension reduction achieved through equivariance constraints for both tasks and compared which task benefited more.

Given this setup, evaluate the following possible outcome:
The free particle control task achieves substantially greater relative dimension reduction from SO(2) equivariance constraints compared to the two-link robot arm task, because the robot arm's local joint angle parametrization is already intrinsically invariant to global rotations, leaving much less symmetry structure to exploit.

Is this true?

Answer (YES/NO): YES